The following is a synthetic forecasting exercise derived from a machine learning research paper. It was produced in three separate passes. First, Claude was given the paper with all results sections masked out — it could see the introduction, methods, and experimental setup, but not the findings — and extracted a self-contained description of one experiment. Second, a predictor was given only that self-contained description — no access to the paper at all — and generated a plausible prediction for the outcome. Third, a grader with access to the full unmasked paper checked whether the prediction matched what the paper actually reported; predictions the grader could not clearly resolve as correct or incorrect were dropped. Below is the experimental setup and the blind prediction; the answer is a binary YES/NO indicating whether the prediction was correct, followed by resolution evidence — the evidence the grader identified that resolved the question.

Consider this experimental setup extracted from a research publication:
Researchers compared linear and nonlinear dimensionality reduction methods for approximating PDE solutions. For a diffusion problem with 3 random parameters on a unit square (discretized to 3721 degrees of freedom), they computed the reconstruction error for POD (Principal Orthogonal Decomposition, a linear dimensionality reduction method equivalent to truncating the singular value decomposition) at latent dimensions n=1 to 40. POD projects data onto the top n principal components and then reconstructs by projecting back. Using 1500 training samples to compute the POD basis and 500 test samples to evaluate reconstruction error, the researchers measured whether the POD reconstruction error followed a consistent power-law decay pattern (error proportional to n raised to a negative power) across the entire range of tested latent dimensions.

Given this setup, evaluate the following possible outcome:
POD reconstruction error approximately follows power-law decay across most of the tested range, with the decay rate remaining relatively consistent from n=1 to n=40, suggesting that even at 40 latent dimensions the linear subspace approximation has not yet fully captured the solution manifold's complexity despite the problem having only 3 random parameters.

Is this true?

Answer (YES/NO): YES